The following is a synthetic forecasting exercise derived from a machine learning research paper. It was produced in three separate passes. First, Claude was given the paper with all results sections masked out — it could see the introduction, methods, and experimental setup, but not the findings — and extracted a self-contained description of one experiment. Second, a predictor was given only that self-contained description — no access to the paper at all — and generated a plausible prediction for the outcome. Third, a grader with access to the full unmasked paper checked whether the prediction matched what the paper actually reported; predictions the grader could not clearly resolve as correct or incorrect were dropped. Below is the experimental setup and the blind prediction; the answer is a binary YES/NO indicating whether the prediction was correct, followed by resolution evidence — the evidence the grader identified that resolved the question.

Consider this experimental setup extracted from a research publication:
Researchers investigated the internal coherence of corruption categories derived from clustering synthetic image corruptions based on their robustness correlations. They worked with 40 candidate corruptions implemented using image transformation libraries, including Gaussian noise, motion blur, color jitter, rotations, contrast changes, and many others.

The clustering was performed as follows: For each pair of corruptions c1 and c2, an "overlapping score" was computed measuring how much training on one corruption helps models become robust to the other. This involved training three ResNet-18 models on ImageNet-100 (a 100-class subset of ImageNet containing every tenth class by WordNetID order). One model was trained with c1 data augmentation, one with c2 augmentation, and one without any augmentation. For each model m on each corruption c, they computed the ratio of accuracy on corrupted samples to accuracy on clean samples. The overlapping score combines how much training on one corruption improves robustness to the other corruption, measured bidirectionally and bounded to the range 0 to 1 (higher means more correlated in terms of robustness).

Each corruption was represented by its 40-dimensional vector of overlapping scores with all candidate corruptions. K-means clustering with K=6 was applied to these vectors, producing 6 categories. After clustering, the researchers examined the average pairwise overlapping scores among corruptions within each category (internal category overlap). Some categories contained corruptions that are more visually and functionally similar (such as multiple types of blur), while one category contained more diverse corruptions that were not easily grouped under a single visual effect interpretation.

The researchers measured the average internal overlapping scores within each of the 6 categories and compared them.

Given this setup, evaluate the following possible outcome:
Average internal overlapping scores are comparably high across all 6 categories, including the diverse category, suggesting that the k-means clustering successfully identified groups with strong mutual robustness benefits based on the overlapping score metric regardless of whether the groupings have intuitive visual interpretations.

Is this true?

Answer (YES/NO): NO